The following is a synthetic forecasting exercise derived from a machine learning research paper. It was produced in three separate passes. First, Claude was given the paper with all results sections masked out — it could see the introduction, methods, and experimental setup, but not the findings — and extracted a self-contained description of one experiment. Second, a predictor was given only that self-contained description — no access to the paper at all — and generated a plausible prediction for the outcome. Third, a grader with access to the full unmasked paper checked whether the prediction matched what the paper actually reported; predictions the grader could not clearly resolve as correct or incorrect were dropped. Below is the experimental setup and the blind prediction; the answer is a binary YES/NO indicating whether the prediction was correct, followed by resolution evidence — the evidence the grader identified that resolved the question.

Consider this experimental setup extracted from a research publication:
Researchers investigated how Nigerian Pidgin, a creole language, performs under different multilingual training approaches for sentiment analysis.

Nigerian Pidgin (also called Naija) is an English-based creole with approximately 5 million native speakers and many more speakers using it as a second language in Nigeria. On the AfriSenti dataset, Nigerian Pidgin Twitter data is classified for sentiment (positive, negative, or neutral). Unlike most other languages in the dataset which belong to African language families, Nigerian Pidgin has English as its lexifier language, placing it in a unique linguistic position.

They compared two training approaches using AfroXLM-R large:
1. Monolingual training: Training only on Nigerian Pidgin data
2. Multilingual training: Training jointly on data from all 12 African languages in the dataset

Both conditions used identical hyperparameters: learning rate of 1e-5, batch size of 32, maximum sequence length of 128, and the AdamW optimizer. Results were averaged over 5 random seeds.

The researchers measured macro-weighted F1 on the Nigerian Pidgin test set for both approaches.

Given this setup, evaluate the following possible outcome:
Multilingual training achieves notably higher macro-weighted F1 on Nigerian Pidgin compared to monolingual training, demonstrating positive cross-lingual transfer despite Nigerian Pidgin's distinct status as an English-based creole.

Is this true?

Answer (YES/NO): NO